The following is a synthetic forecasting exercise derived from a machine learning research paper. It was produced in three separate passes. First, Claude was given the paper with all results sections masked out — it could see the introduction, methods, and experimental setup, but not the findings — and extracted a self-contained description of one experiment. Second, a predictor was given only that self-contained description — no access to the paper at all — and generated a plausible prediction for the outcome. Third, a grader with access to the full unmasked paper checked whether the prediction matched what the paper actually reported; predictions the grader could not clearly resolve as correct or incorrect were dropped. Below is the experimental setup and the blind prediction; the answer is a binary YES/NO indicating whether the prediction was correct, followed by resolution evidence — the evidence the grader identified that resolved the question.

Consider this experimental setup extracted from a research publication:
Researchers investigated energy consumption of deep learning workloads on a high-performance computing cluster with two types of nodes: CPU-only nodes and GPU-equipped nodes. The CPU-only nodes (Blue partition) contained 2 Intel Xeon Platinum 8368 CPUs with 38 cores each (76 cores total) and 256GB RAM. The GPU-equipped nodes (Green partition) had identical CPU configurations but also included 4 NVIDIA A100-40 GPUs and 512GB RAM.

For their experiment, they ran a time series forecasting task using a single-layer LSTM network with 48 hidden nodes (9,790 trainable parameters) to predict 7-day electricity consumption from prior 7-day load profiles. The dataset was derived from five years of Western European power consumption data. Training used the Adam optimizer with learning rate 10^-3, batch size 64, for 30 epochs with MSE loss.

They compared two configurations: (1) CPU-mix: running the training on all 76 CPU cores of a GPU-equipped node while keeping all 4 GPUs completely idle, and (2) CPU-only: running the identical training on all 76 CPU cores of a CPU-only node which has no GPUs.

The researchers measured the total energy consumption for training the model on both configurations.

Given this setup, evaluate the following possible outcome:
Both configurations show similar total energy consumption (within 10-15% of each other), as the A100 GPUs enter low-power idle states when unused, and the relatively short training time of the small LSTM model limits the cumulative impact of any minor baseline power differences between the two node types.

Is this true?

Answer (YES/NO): NO